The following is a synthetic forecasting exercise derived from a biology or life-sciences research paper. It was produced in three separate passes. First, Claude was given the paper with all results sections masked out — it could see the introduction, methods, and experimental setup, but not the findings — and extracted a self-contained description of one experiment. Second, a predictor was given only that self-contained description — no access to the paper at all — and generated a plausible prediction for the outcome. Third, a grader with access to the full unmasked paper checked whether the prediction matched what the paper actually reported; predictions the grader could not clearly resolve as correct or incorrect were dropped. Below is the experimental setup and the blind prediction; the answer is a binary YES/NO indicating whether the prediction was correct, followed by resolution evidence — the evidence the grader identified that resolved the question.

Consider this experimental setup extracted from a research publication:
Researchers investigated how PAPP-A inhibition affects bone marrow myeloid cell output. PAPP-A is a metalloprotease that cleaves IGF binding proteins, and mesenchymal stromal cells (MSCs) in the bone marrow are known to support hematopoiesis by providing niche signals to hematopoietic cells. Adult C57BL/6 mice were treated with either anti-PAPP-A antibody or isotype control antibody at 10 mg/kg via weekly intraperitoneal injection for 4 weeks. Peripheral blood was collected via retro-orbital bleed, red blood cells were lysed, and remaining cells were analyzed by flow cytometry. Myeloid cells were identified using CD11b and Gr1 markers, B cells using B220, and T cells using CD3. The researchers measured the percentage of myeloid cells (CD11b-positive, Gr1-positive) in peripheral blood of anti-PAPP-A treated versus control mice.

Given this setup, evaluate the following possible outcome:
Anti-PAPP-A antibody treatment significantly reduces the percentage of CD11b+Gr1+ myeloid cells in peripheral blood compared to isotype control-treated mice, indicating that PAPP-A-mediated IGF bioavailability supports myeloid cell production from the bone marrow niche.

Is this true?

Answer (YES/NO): NO